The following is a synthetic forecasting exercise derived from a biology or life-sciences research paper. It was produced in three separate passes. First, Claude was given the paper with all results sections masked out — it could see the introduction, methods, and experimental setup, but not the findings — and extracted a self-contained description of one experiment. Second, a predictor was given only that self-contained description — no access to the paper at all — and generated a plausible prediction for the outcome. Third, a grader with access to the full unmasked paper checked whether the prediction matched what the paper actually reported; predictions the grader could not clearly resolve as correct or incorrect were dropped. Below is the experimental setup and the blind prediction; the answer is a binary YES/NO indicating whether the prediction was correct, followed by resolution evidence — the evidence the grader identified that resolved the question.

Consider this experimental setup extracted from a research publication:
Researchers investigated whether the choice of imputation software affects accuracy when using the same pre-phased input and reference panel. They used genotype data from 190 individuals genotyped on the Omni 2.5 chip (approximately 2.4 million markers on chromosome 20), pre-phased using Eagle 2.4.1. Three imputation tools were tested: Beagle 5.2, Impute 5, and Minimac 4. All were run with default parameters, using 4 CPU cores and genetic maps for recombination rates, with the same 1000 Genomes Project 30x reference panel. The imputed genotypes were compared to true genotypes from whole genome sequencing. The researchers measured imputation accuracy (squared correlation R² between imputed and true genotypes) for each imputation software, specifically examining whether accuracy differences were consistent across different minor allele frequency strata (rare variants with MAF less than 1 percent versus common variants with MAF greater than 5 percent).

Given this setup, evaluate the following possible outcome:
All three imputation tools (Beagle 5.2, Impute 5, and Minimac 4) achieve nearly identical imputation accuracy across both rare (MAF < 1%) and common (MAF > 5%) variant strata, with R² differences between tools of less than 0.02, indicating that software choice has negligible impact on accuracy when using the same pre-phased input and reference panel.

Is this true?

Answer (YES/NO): NO